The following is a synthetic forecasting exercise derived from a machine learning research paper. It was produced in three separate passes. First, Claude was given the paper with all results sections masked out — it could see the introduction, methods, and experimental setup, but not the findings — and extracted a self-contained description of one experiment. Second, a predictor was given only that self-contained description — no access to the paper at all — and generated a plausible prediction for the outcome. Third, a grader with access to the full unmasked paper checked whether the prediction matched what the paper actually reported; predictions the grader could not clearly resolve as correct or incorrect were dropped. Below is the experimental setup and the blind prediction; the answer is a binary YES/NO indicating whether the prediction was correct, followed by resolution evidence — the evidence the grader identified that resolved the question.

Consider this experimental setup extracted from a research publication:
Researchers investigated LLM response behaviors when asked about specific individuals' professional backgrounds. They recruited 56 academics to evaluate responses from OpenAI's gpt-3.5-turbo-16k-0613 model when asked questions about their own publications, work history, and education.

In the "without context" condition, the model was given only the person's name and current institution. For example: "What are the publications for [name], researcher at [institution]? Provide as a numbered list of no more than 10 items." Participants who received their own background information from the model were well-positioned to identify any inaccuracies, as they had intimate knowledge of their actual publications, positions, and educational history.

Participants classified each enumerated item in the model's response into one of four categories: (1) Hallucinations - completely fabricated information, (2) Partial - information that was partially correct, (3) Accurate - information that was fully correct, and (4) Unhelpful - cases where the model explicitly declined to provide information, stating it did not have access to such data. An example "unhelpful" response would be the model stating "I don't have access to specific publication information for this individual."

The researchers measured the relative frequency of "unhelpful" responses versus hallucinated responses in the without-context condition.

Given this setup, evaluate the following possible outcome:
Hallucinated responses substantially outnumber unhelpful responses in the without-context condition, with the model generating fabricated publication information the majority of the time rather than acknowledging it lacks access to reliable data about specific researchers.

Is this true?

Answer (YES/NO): YES